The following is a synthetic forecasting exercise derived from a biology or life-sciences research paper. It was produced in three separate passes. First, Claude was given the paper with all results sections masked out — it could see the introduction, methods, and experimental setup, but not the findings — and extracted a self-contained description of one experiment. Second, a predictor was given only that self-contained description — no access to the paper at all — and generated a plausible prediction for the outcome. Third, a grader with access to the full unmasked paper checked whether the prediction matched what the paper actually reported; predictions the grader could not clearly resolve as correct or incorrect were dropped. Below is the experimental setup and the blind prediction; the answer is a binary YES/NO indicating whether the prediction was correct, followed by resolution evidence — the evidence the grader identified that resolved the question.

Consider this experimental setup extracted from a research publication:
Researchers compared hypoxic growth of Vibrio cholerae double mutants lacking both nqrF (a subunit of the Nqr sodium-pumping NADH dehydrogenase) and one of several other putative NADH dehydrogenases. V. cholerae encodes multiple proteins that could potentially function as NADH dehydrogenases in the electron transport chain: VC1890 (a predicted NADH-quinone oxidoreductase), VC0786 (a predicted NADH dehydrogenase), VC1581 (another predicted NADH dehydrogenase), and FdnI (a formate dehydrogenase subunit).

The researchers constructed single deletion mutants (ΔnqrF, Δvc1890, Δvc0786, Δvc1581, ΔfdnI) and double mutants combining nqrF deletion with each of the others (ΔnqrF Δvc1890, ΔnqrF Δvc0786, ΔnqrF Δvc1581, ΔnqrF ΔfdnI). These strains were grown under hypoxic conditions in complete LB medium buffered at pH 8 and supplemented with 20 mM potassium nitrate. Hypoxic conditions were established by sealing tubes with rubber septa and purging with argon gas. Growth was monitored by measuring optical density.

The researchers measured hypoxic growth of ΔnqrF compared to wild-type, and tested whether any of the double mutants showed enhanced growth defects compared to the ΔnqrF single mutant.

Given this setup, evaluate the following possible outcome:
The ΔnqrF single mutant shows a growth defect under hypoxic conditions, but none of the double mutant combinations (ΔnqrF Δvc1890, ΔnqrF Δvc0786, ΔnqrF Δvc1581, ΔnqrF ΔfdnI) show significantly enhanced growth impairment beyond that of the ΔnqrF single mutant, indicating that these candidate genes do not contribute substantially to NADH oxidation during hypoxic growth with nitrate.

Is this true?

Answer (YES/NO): YES